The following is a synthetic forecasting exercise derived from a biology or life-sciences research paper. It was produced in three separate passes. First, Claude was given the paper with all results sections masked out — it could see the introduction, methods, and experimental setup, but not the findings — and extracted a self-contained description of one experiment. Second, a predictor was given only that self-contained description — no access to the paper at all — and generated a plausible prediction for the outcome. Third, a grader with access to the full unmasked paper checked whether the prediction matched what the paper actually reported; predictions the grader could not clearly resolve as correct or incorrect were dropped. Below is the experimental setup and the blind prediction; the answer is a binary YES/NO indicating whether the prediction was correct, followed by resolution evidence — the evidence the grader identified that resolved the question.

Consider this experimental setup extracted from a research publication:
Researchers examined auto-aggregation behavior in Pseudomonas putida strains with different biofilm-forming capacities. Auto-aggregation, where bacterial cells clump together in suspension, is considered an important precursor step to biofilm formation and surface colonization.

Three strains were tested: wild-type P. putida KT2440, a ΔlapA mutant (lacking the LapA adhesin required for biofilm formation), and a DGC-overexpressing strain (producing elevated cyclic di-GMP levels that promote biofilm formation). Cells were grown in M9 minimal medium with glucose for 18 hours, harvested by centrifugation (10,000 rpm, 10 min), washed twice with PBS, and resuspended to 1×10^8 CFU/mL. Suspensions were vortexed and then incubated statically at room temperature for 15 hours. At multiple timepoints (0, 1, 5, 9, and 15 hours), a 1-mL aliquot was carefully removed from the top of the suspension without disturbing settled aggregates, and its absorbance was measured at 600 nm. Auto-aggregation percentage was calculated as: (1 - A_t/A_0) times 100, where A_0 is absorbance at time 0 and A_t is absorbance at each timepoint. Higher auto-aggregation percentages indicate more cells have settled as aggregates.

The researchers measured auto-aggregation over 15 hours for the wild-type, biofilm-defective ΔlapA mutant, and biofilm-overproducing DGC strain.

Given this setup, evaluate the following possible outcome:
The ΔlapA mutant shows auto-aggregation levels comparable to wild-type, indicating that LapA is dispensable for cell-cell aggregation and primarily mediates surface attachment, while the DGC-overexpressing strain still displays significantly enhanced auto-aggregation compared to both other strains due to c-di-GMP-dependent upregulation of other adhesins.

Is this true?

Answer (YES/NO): NO